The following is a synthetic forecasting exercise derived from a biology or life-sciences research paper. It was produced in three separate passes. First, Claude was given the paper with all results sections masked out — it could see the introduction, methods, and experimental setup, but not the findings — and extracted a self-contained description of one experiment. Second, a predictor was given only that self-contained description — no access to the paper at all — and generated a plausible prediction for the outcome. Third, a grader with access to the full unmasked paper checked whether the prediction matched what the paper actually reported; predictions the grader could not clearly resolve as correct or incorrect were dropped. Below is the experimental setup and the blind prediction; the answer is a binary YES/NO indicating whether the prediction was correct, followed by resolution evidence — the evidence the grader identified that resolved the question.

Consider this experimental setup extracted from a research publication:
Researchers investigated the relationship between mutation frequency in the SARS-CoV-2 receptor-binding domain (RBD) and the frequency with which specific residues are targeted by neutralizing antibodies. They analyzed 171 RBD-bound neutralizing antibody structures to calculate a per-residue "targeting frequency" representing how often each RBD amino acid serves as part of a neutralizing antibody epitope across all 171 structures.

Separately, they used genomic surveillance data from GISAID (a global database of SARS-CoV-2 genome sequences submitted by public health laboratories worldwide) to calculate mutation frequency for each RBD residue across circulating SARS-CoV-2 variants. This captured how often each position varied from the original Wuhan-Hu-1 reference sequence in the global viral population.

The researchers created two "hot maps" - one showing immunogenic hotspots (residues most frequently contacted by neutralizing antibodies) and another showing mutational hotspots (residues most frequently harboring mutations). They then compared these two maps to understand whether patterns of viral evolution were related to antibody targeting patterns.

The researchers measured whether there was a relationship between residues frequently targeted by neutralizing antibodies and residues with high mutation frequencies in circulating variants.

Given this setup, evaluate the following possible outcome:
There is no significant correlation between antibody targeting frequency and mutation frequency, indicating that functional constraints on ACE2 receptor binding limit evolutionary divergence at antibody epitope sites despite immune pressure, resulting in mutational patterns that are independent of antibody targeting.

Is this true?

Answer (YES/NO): NO